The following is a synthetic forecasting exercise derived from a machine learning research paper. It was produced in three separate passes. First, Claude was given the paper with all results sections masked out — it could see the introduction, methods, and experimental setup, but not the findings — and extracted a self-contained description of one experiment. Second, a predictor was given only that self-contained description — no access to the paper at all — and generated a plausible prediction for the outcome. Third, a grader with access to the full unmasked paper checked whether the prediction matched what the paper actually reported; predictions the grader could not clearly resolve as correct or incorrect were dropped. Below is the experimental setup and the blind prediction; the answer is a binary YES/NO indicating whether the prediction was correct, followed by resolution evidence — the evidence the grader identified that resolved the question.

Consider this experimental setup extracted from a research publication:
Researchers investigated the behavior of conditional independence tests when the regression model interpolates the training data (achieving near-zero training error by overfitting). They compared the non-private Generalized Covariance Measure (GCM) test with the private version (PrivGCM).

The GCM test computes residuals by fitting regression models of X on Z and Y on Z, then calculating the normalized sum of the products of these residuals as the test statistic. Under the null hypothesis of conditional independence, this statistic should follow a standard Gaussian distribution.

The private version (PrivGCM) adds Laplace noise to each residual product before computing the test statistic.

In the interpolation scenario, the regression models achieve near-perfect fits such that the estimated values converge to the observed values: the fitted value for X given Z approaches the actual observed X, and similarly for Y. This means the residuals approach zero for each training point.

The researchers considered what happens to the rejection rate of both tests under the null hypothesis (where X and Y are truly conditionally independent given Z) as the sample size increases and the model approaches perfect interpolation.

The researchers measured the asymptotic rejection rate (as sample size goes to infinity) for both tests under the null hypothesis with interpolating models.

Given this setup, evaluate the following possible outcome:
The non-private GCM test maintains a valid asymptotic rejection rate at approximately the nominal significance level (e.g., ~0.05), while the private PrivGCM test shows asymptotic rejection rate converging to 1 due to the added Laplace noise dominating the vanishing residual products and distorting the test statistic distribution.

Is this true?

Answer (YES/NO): NO